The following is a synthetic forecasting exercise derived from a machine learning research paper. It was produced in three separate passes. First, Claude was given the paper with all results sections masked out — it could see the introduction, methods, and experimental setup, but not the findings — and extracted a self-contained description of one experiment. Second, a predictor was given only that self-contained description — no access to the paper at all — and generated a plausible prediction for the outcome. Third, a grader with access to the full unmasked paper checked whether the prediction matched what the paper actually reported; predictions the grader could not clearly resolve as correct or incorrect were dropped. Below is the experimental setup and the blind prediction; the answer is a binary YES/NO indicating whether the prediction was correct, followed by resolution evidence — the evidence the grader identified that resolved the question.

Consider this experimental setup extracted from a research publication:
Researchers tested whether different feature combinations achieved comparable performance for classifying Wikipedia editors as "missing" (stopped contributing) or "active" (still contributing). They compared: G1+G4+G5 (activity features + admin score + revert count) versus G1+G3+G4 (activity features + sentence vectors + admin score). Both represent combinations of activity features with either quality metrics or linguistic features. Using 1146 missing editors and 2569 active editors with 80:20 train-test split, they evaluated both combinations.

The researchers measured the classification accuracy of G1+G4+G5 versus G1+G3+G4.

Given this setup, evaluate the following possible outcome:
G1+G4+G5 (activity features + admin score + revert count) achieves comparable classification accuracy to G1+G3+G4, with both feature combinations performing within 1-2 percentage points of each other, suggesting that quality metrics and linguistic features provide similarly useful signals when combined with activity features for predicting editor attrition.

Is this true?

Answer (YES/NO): YES